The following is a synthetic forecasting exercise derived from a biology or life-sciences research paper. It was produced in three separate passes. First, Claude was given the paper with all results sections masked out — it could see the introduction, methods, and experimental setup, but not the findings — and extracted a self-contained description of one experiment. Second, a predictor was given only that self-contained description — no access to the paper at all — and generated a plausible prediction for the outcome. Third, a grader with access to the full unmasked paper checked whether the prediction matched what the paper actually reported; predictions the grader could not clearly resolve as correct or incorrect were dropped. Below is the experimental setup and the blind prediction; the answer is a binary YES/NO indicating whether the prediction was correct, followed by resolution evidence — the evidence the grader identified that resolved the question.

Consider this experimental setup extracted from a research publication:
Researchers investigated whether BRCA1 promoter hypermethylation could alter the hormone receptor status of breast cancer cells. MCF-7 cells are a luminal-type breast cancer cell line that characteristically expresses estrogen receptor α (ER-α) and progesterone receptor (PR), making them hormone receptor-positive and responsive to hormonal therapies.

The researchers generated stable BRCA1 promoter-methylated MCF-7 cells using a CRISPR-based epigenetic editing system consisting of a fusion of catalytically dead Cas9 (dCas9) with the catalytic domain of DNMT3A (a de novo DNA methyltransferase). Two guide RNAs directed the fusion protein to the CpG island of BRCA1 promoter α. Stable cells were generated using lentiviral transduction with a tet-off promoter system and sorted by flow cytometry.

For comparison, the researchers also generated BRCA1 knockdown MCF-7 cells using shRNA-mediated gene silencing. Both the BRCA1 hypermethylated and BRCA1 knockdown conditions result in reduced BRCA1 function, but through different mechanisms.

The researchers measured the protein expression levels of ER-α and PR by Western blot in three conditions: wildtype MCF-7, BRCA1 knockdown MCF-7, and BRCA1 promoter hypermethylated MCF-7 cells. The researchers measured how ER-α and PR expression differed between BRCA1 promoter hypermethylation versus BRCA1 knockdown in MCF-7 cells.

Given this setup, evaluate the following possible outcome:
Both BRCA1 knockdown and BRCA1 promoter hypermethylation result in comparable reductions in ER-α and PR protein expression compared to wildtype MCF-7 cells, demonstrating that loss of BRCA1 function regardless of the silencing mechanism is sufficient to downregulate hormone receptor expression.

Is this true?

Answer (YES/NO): NO